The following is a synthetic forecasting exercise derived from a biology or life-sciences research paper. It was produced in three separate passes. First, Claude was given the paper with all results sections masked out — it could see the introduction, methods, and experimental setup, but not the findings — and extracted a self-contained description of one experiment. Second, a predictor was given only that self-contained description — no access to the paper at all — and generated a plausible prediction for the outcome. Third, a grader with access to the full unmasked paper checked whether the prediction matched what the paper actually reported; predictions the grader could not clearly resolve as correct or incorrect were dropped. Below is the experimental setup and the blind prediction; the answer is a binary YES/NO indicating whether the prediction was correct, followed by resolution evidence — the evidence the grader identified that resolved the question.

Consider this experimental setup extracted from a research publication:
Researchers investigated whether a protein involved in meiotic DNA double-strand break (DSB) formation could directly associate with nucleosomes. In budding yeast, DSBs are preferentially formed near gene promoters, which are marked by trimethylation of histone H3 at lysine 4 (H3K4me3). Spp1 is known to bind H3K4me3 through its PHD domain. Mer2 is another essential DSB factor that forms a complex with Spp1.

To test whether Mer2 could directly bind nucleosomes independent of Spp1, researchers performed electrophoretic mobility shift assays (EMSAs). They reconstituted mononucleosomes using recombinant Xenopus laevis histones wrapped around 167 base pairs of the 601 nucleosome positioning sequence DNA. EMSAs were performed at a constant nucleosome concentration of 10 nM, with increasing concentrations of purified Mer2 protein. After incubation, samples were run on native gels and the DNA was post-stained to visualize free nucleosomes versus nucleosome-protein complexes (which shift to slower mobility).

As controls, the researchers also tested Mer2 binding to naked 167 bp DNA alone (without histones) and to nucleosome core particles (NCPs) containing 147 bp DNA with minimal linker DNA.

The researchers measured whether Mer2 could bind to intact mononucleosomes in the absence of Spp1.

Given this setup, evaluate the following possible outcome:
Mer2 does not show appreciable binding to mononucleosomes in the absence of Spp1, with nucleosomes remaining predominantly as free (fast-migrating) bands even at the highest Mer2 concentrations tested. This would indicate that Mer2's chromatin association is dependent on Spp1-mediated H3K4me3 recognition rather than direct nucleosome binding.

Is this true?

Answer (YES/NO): NO